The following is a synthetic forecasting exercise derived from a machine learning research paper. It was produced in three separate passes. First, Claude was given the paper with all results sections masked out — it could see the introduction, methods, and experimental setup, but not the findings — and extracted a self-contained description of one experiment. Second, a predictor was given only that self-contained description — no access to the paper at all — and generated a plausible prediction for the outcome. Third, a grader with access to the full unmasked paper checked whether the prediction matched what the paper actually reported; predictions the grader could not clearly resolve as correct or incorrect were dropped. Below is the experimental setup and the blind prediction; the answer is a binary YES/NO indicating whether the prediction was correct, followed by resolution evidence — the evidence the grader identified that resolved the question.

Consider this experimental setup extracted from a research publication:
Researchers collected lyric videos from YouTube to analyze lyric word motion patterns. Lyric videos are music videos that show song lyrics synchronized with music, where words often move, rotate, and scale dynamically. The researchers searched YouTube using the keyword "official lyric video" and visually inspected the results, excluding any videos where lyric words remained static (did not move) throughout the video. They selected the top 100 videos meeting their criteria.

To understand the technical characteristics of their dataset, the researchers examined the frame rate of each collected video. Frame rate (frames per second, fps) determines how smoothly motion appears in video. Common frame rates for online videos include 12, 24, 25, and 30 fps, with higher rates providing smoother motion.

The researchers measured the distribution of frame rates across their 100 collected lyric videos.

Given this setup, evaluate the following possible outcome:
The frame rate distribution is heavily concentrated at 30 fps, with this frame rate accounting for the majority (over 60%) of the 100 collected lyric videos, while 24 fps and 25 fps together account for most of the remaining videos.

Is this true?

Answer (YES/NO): NO